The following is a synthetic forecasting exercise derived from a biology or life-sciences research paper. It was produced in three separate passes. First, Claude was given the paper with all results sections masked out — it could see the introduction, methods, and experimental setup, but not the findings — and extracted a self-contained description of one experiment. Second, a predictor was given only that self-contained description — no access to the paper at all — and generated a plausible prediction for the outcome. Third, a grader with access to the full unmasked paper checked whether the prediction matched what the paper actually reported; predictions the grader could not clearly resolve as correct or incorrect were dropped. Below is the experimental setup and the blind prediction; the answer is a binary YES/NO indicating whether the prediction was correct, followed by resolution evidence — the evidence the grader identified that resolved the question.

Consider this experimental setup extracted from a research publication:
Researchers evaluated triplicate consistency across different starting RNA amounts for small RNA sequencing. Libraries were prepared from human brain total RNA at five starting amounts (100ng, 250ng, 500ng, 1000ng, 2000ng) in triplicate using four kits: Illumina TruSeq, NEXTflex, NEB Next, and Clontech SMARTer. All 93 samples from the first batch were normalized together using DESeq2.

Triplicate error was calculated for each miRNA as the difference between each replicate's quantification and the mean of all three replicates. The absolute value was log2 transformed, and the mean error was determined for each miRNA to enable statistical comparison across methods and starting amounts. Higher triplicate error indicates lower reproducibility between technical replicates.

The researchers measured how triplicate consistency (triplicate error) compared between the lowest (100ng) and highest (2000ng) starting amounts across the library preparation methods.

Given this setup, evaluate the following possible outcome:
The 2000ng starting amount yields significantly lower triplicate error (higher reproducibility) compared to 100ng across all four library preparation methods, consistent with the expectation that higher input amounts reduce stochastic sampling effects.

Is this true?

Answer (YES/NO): NO